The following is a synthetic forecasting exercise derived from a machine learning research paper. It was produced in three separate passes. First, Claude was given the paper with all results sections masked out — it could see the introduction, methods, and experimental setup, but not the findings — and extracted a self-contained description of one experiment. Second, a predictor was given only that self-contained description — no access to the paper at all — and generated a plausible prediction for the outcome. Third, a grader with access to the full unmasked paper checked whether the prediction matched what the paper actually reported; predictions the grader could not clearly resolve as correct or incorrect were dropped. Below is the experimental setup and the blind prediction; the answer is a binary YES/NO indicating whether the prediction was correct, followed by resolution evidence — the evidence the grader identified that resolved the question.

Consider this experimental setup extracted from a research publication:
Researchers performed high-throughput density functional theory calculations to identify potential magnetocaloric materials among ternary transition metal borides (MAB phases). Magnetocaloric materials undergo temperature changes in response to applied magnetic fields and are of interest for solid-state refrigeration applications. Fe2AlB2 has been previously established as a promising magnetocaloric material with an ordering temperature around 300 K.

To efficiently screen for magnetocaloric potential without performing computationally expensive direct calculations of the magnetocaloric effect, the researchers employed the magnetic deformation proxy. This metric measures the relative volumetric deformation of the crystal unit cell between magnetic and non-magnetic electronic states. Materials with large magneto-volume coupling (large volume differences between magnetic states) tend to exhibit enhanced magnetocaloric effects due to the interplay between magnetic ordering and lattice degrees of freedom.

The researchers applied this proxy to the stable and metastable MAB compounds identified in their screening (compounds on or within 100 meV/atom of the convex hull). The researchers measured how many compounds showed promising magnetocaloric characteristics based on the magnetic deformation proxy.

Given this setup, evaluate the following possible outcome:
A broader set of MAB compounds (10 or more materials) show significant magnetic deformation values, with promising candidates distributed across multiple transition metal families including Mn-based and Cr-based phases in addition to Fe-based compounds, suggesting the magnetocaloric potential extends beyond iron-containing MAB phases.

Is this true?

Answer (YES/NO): NO